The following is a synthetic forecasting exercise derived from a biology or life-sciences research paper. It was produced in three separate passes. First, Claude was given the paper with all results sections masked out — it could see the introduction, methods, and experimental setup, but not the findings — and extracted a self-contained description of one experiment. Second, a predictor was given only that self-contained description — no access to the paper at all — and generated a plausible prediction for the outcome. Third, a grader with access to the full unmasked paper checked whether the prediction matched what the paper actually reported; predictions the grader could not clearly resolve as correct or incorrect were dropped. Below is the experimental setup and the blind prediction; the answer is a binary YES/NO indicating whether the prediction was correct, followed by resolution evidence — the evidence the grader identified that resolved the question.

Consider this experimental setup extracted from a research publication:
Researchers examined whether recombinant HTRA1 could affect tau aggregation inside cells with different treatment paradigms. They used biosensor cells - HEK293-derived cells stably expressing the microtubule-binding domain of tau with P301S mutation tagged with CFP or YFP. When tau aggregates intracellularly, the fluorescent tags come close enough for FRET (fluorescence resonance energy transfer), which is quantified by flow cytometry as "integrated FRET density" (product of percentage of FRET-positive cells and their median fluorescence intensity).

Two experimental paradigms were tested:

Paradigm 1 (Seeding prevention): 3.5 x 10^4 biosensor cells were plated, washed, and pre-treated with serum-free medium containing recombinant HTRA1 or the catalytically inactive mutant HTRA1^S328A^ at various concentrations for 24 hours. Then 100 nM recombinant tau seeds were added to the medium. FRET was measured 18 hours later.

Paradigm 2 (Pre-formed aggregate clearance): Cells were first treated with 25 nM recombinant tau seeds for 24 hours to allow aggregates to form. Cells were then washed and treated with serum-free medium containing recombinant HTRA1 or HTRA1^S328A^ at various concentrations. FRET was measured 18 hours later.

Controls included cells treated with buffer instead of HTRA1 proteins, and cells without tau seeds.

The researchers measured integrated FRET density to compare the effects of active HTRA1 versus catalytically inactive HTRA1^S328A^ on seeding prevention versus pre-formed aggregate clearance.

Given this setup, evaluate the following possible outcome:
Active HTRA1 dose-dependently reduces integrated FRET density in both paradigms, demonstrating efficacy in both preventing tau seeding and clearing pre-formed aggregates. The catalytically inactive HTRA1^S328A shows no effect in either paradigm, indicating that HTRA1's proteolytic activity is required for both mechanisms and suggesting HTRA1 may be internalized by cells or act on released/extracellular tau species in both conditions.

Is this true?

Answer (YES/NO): NO